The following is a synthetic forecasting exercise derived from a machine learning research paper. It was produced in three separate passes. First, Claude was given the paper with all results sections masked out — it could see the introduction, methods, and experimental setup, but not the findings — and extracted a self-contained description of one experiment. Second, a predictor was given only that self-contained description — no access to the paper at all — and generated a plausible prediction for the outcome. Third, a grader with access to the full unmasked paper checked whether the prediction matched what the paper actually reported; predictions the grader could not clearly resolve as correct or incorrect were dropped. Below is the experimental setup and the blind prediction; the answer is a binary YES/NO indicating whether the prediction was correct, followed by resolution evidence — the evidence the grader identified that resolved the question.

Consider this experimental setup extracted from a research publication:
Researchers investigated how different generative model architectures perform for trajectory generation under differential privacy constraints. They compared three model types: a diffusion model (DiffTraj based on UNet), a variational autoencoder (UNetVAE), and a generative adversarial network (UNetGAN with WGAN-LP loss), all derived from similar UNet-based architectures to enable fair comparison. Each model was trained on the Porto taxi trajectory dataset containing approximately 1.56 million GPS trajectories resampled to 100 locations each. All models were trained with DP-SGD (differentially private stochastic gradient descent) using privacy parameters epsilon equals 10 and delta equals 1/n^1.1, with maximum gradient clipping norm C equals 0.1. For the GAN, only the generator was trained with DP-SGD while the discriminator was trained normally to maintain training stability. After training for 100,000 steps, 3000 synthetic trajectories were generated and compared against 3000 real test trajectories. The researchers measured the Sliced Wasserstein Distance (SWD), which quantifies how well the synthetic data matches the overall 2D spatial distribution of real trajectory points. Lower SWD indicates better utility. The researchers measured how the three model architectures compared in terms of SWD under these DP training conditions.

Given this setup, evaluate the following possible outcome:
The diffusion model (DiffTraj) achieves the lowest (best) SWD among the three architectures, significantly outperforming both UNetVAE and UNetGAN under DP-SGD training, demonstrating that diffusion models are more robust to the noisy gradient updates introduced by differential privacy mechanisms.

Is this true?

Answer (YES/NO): NO